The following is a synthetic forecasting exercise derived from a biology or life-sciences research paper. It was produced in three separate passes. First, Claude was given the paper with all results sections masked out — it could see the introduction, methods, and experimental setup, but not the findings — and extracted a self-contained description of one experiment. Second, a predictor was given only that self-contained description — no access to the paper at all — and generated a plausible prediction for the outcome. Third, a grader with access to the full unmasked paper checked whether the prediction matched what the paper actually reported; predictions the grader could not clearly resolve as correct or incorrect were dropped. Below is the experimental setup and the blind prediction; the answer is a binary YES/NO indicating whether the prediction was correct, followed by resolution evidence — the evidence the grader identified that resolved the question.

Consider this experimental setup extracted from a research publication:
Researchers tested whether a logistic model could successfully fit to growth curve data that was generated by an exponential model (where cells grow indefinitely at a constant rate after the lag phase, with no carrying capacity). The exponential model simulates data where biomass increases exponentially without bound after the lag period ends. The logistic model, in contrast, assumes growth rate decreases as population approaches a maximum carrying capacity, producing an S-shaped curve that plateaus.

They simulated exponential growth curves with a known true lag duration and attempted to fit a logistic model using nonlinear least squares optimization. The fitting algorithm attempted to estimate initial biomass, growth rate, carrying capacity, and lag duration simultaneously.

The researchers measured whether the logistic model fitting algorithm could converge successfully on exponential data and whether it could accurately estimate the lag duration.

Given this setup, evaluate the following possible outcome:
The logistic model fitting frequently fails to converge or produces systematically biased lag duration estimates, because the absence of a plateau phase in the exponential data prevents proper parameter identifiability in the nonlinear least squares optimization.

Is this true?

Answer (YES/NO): NO